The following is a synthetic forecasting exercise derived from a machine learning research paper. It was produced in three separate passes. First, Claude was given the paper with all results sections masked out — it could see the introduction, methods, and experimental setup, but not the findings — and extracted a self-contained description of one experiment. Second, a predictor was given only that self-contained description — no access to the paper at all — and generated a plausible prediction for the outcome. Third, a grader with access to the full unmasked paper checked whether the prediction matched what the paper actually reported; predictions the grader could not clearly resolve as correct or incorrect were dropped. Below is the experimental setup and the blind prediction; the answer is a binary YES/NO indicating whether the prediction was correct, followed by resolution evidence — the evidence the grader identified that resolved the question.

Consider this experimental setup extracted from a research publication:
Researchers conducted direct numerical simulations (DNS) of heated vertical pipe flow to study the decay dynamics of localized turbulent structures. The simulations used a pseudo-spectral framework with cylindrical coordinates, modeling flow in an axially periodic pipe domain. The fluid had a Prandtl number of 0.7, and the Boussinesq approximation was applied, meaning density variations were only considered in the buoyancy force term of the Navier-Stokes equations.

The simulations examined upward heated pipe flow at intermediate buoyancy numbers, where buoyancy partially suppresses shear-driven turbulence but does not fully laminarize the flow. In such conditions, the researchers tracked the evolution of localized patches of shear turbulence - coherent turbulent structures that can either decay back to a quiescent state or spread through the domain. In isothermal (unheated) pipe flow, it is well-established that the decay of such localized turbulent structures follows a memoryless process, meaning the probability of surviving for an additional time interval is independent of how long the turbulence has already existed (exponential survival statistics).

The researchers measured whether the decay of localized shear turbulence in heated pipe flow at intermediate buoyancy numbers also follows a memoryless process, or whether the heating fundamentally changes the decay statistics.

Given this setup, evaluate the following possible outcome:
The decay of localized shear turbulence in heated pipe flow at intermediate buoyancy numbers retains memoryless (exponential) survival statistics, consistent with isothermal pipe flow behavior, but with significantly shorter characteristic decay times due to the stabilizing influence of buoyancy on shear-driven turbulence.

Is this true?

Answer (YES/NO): YES